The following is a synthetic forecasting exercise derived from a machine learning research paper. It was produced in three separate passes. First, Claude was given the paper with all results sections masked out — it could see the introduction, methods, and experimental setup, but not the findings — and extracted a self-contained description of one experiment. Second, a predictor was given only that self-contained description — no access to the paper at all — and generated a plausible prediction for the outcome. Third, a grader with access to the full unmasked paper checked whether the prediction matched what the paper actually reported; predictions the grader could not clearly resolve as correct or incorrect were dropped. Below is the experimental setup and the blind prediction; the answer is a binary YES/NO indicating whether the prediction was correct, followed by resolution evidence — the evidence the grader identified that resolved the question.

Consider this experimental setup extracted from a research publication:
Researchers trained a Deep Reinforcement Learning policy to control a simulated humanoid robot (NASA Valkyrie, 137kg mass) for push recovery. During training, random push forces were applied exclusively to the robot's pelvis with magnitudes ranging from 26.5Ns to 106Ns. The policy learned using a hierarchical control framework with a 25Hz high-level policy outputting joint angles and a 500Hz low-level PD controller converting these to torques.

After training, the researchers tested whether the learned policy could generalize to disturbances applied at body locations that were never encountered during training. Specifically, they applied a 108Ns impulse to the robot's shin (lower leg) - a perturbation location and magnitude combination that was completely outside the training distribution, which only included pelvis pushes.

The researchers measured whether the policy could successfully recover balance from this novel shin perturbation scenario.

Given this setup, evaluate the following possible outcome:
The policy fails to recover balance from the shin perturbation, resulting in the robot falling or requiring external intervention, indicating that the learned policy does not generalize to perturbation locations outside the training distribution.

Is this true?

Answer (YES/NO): NO